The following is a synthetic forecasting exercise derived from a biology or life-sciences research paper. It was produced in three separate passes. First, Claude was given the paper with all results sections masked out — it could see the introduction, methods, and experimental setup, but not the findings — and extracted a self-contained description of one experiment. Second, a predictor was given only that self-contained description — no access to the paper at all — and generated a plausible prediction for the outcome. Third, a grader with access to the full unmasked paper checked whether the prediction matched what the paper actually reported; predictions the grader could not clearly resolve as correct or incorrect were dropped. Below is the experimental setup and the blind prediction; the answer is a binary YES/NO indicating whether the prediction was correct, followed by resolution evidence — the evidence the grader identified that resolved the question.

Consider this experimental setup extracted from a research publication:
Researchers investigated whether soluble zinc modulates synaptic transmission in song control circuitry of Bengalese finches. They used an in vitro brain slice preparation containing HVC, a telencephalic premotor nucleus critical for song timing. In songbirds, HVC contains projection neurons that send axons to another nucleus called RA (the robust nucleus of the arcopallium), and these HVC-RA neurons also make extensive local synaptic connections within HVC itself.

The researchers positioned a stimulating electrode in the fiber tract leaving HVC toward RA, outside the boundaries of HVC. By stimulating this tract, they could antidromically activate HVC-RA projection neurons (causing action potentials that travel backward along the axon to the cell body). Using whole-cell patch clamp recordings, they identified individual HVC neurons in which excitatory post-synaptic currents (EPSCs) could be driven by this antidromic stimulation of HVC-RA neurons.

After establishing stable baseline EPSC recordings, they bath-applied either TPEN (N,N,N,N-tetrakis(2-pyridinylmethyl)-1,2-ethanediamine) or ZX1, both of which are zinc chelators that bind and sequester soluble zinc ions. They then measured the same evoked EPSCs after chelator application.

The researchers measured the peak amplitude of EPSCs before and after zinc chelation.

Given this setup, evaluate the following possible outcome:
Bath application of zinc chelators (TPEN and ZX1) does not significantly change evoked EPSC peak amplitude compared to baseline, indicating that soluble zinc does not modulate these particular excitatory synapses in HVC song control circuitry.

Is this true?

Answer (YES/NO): NO